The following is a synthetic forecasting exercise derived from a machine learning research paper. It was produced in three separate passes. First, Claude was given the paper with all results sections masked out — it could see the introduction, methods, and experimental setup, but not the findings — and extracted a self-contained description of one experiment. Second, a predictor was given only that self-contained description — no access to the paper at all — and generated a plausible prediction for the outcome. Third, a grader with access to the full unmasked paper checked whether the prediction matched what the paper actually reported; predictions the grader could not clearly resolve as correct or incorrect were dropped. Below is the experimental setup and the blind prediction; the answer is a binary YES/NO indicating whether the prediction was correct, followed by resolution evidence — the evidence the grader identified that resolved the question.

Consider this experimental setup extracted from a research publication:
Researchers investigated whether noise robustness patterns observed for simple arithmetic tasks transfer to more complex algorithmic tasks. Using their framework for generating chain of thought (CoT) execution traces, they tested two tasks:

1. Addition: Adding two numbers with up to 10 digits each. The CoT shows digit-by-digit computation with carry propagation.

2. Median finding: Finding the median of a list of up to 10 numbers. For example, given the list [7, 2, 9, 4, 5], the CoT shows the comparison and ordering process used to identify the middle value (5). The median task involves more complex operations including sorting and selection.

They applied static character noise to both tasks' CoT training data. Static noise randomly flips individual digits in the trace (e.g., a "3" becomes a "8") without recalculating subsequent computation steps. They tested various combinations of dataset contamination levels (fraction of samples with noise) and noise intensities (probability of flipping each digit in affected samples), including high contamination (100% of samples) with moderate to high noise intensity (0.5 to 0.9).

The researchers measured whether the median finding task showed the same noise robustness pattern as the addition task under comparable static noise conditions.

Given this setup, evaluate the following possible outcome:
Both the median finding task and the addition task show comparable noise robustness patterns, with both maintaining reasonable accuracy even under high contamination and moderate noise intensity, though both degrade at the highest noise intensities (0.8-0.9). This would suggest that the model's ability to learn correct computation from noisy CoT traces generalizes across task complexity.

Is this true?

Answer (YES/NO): NO